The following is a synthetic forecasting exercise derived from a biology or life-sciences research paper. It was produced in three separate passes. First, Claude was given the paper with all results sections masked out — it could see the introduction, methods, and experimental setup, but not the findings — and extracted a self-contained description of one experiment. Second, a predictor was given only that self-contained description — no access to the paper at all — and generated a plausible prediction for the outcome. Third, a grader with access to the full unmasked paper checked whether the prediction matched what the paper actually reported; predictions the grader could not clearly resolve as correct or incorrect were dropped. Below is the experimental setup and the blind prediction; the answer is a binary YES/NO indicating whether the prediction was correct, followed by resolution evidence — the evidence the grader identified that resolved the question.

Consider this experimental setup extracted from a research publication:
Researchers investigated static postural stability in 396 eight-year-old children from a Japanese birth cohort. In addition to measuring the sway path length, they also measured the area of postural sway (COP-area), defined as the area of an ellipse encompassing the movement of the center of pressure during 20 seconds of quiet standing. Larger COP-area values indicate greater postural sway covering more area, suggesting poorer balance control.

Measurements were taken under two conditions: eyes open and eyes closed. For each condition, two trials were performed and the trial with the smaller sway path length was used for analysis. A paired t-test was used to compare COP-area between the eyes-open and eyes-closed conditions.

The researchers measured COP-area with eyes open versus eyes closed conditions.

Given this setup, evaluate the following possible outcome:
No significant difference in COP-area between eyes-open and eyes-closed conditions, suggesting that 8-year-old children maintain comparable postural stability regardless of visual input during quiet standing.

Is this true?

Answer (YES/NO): NO